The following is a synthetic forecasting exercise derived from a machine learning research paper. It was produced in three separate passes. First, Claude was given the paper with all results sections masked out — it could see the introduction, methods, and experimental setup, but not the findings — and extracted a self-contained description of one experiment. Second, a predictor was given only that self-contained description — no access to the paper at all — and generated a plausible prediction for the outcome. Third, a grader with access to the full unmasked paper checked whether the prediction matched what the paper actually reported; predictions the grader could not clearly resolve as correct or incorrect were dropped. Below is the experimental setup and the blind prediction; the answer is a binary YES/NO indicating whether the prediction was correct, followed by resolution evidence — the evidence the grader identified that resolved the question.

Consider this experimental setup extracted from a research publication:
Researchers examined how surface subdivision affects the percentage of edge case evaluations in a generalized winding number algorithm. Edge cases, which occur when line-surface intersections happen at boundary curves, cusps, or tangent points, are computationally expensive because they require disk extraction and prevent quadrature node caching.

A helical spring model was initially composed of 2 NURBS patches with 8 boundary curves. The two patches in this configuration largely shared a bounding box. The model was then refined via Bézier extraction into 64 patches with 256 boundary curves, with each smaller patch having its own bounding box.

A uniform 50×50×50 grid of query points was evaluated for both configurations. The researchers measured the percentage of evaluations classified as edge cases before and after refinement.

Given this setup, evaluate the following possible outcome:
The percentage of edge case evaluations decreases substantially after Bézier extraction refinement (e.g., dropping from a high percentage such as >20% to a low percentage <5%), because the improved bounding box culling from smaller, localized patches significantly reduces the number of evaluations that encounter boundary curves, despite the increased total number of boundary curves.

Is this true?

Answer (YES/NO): YES